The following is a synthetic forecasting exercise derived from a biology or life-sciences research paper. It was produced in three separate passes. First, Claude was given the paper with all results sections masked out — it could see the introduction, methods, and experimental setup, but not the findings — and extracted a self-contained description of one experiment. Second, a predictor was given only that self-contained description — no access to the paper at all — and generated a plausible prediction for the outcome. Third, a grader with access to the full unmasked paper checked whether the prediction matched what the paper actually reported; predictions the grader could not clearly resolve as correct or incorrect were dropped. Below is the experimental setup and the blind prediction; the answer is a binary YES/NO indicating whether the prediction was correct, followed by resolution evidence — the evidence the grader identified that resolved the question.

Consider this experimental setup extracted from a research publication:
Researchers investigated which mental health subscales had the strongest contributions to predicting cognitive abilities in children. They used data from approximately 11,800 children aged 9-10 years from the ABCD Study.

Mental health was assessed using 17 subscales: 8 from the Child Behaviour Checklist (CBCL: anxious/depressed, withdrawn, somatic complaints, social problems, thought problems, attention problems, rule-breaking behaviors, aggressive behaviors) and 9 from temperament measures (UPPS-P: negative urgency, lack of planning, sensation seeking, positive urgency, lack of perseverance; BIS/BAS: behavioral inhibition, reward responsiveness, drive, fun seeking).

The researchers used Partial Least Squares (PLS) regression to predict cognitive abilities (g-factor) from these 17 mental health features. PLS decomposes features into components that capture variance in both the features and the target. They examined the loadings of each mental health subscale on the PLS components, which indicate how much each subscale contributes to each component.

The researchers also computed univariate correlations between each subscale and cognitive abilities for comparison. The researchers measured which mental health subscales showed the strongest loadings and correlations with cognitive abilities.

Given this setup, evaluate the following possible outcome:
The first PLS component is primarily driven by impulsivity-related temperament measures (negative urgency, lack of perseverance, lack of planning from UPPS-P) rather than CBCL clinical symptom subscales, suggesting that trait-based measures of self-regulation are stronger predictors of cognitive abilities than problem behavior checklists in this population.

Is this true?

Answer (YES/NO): NO